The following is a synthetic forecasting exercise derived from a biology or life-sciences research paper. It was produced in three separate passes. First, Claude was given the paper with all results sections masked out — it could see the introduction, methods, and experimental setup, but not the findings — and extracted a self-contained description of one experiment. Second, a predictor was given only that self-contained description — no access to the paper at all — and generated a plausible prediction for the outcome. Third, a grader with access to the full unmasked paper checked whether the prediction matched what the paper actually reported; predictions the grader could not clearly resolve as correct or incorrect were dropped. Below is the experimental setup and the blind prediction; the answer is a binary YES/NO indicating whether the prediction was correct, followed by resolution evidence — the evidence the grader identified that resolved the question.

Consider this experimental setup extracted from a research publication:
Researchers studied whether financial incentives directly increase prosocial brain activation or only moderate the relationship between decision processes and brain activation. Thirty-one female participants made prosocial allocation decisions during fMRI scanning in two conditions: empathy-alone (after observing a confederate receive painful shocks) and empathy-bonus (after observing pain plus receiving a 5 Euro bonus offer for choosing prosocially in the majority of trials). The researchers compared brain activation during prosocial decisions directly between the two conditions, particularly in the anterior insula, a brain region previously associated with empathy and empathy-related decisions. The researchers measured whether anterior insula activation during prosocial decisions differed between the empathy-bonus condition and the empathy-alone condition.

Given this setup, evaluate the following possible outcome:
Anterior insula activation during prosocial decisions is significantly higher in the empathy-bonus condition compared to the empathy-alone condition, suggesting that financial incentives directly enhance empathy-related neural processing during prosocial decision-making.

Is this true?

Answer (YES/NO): NO